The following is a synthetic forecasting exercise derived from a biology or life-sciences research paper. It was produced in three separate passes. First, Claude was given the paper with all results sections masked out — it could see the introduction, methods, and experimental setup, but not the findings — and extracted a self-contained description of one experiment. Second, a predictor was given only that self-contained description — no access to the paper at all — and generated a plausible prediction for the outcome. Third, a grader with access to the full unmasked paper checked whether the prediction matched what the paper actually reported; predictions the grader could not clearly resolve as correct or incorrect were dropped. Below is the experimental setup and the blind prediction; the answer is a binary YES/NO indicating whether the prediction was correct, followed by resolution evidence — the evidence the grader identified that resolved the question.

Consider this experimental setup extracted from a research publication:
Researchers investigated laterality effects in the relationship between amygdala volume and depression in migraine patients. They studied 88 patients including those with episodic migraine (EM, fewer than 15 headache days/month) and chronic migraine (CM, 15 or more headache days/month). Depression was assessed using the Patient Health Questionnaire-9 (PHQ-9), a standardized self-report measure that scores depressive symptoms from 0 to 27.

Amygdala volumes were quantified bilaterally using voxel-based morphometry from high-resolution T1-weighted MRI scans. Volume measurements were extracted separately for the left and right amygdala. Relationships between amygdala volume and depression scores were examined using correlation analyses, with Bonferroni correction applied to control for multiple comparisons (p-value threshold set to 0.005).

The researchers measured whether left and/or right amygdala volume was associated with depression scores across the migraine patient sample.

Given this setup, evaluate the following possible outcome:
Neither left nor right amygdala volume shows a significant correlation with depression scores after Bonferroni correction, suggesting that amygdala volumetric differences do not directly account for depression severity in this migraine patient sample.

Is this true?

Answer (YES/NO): NO